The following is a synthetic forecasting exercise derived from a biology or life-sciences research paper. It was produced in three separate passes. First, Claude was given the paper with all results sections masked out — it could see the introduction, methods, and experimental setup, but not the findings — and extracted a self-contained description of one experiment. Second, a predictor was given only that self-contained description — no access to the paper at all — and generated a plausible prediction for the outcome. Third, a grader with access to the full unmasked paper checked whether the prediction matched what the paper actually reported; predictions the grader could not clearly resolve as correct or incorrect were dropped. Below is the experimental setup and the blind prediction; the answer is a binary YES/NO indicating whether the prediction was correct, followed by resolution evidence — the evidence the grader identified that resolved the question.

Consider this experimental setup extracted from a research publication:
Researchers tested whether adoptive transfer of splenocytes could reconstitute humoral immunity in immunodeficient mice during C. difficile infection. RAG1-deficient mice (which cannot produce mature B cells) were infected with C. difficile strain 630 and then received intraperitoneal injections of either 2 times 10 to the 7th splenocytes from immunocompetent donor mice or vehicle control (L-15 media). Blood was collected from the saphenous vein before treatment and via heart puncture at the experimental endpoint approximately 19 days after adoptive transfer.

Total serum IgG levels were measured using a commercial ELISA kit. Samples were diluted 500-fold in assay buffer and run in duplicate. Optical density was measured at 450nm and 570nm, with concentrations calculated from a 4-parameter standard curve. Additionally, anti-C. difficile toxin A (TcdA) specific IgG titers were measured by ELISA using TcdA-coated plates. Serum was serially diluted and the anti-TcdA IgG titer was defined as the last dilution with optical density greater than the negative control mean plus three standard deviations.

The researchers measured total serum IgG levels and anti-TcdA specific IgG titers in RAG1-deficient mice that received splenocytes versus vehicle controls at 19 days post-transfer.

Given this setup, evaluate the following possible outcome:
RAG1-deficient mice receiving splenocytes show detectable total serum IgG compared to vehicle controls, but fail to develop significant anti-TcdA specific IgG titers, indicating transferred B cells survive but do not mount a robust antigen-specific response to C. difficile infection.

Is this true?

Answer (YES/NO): NO